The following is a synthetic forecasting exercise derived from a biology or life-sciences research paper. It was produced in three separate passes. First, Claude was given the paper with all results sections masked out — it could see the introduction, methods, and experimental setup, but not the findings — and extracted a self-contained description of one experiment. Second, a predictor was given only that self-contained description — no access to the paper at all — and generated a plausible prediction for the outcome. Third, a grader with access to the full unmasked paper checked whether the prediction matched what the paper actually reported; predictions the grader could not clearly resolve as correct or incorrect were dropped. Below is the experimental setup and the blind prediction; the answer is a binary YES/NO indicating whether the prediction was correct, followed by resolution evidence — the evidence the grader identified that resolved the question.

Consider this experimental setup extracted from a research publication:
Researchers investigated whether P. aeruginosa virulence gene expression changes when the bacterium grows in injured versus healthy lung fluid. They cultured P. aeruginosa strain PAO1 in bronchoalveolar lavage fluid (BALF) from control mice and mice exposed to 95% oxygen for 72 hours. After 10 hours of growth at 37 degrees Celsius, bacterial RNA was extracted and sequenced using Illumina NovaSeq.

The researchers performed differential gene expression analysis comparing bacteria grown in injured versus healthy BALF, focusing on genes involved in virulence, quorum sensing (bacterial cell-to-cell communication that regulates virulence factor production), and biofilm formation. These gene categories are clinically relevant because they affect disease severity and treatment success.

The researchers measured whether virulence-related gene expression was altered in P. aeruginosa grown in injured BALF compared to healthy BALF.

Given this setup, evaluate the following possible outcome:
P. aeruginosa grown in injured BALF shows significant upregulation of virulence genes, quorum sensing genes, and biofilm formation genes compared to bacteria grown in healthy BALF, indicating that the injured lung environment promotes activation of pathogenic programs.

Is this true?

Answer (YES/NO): NO